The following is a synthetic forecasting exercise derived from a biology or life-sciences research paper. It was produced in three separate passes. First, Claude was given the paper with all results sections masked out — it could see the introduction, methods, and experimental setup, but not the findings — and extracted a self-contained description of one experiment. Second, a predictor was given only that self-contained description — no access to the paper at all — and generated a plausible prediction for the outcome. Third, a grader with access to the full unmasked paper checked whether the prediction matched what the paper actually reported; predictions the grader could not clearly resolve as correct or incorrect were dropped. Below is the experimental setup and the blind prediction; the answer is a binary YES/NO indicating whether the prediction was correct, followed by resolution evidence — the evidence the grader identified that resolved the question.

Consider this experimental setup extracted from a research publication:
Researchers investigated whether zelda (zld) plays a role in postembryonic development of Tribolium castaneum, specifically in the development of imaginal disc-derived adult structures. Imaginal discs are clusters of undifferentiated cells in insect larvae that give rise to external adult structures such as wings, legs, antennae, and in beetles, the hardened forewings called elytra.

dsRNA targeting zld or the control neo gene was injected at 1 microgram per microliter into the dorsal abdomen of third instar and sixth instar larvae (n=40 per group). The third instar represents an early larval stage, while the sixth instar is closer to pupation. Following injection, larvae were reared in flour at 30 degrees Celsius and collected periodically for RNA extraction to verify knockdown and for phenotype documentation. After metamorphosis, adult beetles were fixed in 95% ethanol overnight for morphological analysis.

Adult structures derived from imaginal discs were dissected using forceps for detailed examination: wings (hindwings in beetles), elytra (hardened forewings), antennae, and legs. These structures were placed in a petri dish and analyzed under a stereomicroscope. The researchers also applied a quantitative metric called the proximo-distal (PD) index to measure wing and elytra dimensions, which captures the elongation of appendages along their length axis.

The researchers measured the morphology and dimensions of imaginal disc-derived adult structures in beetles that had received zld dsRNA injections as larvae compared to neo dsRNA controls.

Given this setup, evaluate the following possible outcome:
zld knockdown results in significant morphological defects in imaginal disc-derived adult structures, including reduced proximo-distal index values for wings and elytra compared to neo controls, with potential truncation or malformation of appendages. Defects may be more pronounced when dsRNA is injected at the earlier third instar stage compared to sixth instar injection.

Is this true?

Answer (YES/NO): NO